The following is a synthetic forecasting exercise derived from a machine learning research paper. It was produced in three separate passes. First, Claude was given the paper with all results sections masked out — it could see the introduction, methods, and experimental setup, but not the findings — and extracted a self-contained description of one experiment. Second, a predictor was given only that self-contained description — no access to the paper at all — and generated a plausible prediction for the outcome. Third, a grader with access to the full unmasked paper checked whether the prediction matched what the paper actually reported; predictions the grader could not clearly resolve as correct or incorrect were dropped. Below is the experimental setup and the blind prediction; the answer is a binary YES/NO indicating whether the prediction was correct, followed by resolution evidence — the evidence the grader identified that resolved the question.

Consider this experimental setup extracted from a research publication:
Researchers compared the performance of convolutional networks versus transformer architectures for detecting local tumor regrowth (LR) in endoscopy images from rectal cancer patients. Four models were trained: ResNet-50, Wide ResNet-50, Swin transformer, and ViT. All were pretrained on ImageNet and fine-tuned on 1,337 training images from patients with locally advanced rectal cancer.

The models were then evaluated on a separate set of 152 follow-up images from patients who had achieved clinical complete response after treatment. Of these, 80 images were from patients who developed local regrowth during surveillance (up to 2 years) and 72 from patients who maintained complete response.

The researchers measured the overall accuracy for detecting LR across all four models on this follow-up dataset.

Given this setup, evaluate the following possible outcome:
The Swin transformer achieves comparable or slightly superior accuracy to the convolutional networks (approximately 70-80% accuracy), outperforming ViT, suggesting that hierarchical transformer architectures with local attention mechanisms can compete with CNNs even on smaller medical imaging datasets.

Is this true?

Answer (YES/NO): NO